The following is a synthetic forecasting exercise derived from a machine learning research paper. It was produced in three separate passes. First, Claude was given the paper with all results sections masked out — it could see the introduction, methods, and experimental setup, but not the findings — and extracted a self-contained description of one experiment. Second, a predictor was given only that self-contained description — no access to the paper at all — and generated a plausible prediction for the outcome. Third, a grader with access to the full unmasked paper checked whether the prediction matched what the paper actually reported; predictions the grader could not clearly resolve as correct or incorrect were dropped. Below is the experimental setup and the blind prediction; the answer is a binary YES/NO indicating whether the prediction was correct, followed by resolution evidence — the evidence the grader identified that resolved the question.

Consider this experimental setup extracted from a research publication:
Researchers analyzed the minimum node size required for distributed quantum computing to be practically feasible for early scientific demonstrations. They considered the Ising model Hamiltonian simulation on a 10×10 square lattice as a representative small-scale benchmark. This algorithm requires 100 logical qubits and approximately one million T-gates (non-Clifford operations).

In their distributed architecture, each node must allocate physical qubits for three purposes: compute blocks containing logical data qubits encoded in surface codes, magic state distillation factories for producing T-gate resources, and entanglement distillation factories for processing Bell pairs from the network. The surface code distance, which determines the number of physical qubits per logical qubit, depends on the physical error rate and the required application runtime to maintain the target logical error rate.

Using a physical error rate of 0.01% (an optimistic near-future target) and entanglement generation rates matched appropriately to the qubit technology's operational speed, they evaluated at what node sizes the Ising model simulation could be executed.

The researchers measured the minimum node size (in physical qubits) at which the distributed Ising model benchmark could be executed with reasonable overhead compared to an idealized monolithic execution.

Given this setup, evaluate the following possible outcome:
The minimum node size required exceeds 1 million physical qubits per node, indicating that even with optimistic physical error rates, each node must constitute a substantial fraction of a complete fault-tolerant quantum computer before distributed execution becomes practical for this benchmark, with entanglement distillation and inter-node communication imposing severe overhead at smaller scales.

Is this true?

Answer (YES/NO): NO